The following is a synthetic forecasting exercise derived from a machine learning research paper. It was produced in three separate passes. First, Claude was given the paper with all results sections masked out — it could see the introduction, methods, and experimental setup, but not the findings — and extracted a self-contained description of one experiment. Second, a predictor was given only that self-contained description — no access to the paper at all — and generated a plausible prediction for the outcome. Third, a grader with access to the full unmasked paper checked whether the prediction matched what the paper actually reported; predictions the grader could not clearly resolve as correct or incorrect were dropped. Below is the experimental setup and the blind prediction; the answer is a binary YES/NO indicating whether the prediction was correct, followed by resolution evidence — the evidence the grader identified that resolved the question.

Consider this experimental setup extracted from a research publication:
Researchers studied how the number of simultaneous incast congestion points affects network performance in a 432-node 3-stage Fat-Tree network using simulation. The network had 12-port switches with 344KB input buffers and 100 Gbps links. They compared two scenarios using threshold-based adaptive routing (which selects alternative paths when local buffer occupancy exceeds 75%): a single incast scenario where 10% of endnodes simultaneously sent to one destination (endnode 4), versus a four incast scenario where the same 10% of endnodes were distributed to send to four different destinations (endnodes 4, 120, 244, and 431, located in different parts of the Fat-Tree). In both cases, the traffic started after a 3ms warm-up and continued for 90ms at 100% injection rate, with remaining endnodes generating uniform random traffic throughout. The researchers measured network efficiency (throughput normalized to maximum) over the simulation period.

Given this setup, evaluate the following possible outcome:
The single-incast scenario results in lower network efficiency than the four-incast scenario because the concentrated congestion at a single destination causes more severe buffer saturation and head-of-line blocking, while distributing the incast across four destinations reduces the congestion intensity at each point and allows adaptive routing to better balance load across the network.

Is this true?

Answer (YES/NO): NO